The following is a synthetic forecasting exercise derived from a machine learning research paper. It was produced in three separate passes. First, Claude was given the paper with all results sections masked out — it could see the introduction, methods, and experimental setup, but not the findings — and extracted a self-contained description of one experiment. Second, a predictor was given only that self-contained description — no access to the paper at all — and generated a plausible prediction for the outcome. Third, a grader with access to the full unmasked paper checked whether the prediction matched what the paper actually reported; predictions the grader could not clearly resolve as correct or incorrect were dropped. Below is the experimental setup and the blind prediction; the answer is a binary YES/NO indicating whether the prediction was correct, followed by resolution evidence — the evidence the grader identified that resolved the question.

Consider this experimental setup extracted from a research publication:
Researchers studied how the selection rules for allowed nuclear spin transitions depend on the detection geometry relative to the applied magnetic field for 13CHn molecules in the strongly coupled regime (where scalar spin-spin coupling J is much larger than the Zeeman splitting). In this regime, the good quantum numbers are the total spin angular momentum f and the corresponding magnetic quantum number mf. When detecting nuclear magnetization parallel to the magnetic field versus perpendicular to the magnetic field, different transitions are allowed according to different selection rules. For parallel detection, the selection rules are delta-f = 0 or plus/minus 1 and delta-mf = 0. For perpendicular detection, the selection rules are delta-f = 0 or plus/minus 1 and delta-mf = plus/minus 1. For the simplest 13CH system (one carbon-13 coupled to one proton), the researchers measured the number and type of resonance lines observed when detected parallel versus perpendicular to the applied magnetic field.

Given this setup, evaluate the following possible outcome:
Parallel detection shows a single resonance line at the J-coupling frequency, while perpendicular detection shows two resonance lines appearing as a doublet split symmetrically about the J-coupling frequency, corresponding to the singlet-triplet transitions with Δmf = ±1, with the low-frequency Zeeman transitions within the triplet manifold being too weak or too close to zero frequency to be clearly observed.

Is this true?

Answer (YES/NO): YES